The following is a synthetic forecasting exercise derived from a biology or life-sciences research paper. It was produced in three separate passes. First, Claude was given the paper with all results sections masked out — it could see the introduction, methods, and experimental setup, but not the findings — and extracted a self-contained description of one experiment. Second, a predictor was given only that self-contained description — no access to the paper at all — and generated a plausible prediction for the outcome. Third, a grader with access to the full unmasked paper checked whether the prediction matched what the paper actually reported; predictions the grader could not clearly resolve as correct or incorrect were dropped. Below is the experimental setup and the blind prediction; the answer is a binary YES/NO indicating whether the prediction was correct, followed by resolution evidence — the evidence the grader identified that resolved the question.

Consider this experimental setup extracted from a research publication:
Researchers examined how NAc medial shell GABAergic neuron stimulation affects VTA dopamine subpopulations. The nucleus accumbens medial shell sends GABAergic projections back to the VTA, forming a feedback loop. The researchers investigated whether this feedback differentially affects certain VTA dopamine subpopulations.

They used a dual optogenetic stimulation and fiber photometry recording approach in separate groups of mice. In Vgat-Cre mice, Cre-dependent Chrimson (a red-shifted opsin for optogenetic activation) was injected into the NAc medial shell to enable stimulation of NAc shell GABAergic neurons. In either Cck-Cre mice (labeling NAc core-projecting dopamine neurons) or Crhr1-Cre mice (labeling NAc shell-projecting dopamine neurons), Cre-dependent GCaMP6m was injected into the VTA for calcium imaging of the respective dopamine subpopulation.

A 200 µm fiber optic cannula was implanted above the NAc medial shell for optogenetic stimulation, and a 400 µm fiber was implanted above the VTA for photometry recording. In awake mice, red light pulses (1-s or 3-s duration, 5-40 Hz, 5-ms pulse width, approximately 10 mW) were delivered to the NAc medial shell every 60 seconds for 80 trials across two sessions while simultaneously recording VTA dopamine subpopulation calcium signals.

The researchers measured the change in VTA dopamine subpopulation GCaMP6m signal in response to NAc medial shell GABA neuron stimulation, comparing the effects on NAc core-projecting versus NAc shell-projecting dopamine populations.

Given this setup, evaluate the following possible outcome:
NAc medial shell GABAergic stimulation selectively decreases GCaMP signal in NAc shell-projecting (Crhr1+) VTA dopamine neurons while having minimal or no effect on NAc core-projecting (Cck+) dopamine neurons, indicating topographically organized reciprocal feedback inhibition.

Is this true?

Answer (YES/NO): NO